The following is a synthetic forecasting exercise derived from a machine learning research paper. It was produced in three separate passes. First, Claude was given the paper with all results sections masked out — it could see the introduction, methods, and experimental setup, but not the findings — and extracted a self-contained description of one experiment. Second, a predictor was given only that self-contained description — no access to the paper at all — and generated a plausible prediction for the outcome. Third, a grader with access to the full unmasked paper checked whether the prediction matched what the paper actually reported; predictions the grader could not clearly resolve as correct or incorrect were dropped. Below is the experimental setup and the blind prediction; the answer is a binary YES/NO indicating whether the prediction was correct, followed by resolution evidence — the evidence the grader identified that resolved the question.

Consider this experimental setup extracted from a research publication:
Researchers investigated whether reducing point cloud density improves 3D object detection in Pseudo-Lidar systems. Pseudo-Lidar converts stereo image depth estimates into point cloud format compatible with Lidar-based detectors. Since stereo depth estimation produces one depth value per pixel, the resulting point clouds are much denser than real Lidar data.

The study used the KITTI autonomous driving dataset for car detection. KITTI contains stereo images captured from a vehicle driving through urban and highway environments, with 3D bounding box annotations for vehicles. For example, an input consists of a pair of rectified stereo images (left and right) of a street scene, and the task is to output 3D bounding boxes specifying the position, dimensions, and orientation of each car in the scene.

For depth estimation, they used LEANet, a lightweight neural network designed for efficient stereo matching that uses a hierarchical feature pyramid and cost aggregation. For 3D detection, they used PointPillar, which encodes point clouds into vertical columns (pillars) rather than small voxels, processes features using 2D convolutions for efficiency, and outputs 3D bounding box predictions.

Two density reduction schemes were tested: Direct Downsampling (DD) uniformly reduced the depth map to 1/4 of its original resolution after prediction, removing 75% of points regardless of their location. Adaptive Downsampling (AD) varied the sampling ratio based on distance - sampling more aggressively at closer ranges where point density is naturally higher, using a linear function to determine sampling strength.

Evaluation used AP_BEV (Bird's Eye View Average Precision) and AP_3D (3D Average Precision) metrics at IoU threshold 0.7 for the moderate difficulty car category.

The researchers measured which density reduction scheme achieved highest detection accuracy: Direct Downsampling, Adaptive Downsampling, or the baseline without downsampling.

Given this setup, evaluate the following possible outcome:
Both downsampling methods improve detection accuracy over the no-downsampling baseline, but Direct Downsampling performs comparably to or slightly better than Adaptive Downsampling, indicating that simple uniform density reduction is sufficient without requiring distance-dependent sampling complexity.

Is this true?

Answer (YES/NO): YES